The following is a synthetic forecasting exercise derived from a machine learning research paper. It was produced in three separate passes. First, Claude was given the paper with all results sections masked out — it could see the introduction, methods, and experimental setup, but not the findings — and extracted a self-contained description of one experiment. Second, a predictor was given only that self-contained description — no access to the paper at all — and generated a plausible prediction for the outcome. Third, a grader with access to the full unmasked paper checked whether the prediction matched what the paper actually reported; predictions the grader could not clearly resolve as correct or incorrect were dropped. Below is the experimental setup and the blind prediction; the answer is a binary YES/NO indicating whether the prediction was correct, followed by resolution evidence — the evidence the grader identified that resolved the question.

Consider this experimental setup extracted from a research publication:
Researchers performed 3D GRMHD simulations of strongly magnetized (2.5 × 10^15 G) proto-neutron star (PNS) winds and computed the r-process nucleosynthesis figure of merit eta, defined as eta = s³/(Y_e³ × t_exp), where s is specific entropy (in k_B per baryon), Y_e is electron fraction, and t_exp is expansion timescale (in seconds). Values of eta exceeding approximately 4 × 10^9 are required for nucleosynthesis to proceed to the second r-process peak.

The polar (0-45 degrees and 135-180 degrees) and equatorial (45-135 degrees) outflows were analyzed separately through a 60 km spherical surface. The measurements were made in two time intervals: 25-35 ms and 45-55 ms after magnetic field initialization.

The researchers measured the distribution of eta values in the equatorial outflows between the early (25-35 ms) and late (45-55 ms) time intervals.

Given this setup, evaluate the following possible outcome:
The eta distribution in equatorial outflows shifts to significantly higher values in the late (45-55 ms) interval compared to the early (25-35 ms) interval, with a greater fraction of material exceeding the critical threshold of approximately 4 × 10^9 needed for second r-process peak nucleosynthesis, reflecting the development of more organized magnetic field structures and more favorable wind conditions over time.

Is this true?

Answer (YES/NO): YES